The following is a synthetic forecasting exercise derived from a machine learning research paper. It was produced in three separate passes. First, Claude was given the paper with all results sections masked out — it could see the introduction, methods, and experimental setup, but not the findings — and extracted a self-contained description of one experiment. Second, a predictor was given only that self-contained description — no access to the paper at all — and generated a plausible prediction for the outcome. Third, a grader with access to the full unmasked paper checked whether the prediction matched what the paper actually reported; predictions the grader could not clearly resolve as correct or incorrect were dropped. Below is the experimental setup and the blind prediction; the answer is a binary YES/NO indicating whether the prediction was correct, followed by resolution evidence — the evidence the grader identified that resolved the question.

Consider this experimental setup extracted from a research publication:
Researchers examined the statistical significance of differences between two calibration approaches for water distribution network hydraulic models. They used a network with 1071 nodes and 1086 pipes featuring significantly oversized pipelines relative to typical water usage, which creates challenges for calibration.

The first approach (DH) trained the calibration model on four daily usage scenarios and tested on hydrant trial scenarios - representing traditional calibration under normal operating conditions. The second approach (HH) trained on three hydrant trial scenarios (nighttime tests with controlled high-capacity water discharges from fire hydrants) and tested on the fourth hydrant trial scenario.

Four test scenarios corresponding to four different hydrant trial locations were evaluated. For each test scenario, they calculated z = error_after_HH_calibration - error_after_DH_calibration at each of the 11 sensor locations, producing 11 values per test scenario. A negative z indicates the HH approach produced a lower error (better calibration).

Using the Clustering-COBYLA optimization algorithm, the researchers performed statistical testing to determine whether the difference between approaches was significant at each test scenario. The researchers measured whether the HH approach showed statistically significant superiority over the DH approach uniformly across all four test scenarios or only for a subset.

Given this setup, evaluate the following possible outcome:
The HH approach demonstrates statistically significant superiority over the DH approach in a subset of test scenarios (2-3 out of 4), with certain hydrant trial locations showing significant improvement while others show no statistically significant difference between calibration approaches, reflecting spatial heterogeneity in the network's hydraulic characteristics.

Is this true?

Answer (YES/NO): YES